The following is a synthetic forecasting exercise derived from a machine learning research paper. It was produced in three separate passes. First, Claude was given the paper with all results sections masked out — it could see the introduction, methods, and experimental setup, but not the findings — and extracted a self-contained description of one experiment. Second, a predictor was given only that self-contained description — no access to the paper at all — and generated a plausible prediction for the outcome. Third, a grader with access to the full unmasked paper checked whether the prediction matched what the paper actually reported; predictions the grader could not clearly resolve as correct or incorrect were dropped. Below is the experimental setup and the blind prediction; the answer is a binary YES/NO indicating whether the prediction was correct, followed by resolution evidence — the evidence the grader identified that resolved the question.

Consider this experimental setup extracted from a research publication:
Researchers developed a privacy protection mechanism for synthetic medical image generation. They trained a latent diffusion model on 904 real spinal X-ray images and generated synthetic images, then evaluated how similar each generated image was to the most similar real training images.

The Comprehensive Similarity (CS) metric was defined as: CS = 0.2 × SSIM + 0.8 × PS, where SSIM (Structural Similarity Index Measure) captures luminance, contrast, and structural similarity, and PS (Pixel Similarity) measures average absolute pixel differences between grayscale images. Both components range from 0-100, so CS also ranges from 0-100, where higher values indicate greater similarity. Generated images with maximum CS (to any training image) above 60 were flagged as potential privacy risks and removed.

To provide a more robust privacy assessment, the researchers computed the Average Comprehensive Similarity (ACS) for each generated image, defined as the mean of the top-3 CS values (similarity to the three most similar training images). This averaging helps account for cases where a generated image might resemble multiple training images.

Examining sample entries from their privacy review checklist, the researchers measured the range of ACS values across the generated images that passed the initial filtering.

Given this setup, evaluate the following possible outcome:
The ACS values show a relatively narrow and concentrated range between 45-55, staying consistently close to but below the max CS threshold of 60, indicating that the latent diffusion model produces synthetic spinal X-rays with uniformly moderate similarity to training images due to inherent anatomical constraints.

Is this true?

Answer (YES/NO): NO